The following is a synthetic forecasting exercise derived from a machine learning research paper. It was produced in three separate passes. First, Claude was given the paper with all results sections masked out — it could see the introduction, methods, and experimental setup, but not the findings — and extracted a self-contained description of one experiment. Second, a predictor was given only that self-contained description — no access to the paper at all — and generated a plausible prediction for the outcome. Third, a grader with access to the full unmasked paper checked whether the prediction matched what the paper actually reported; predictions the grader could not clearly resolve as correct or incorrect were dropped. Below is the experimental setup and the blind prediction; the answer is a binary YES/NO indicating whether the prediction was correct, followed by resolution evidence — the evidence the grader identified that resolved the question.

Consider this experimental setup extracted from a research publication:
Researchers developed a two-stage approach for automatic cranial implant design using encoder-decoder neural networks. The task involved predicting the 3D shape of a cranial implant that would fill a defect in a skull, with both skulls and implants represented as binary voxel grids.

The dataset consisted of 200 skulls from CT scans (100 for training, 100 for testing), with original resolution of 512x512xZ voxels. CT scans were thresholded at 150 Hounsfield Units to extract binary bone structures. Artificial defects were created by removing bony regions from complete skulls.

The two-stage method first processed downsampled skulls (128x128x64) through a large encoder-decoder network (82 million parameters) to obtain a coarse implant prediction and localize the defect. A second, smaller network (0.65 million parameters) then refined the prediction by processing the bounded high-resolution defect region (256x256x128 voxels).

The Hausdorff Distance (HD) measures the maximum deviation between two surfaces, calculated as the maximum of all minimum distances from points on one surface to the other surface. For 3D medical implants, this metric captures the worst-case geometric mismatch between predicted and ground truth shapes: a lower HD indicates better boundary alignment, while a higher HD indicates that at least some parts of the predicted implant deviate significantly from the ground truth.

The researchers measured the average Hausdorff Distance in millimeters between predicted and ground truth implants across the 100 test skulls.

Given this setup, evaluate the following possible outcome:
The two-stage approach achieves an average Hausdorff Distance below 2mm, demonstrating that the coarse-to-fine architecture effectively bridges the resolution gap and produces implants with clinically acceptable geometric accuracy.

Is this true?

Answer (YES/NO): NO